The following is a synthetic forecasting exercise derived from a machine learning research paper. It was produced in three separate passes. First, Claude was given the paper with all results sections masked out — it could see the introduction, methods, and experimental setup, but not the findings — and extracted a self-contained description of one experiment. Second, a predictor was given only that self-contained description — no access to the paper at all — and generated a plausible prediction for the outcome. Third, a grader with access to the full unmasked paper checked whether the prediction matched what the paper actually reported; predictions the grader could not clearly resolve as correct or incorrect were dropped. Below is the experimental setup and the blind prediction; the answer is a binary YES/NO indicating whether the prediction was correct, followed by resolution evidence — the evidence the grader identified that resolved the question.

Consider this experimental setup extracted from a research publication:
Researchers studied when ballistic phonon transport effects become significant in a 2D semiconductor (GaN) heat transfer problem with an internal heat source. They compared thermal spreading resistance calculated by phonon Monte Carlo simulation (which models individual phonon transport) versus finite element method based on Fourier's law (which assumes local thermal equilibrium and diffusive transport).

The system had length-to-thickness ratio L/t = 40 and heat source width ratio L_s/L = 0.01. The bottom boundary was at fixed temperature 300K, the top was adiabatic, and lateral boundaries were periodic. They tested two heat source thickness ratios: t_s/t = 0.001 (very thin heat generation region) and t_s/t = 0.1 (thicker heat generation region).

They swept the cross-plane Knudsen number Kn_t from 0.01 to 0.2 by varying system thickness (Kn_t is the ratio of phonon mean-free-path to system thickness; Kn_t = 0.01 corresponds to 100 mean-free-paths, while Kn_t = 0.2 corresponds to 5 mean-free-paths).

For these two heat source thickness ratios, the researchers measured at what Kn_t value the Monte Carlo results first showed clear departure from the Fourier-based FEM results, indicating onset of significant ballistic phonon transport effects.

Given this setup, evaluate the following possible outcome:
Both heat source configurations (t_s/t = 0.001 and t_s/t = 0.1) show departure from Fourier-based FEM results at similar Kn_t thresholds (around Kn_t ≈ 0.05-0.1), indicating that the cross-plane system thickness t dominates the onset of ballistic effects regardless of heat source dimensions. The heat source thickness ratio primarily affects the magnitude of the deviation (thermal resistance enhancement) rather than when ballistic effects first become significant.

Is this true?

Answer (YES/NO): NO